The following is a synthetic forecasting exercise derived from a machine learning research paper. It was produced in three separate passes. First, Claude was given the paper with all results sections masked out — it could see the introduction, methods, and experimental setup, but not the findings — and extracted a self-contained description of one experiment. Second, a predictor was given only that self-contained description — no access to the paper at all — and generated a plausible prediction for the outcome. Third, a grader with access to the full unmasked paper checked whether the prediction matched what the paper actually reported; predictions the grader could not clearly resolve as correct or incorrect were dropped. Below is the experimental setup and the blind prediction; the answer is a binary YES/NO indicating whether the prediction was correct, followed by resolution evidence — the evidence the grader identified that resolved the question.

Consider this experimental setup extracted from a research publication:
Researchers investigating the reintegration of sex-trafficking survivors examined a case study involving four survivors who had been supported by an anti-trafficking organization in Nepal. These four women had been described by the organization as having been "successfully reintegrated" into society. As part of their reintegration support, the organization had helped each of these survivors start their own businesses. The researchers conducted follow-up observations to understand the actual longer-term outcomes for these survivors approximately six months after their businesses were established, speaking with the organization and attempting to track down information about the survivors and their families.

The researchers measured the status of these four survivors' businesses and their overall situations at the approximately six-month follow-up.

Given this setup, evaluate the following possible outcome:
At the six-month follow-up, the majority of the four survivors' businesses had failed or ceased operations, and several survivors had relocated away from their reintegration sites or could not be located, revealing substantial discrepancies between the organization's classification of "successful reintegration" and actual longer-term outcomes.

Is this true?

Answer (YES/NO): YES